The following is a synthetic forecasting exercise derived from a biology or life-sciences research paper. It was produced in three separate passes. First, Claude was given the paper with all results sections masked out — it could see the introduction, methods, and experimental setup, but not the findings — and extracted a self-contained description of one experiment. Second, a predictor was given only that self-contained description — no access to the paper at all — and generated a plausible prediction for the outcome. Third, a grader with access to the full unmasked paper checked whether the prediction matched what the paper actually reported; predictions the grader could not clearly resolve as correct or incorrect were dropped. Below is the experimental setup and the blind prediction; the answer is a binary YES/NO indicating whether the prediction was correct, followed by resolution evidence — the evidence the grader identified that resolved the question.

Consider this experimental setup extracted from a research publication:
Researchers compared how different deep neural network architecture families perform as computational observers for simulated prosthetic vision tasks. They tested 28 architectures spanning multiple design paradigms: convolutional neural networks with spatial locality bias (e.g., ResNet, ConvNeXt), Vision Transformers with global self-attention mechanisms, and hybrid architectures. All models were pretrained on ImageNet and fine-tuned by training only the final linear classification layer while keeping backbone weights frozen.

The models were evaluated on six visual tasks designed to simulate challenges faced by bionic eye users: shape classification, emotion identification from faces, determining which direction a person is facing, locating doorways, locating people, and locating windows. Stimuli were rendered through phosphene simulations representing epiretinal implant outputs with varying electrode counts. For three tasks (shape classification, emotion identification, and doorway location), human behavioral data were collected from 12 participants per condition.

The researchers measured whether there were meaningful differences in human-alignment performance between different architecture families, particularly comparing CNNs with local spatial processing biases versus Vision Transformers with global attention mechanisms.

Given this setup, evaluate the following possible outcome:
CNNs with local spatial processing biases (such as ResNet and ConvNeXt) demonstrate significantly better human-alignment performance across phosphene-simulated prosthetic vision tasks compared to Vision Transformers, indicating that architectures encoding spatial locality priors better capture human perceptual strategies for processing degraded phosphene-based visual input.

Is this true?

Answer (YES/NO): YES